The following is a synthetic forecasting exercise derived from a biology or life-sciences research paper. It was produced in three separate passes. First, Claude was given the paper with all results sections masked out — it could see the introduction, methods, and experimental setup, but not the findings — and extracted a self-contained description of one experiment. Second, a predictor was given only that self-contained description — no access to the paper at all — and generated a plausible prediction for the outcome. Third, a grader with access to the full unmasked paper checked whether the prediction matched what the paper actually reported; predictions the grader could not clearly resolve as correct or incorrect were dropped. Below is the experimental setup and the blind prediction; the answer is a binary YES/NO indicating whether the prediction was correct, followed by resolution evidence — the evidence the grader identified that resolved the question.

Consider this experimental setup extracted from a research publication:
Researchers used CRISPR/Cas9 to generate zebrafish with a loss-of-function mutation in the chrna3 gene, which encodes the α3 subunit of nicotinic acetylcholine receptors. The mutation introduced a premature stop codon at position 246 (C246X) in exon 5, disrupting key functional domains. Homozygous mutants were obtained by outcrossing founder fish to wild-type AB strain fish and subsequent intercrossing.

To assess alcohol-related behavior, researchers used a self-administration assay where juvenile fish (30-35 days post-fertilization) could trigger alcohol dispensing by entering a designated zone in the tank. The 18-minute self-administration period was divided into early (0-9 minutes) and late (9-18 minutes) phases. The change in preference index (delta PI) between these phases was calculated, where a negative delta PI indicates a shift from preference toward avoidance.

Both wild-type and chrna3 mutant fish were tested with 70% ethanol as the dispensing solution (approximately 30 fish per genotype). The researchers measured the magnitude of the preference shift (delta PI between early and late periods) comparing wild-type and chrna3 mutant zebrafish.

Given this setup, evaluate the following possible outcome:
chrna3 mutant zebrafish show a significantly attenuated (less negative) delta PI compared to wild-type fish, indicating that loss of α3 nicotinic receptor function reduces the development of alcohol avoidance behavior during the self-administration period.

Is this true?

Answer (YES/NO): YES